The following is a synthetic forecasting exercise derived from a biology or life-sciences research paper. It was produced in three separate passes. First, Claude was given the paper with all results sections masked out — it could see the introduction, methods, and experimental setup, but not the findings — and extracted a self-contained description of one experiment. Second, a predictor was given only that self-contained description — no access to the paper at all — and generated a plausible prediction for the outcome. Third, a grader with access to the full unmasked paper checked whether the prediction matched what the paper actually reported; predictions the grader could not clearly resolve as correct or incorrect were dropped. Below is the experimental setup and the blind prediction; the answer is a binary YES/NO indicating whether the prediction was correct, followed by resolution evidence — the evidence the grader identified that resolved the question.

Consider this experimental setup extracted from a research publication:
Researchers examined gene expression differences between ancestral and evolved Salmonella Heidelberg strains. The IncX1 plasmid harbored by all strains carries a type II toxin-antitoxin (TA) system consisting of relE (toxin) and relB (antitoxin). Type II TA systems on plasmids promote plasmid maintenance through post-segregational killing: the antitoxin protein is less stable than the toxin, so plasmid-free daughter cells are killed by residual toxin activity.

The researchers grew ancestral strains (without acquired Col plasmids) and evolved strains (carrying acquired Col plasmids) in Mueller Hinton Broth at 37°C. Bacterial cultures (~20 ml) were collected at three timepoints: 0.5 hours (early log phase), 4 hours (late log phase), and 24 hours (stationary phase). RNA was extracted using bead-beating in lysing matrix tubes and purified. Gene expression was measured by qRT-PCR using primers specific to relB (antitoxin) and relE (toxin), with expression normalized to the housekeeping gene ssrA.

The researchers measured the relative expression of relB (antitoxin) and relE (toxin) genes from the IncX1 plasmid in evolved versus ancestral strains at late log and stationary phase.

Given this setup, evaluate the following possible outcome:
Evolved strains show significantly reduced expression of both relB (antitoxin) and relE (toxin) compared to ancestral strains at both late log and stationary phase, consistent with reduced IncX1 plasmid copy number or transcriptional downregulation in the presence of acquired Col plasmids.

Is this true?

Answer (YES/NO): NO